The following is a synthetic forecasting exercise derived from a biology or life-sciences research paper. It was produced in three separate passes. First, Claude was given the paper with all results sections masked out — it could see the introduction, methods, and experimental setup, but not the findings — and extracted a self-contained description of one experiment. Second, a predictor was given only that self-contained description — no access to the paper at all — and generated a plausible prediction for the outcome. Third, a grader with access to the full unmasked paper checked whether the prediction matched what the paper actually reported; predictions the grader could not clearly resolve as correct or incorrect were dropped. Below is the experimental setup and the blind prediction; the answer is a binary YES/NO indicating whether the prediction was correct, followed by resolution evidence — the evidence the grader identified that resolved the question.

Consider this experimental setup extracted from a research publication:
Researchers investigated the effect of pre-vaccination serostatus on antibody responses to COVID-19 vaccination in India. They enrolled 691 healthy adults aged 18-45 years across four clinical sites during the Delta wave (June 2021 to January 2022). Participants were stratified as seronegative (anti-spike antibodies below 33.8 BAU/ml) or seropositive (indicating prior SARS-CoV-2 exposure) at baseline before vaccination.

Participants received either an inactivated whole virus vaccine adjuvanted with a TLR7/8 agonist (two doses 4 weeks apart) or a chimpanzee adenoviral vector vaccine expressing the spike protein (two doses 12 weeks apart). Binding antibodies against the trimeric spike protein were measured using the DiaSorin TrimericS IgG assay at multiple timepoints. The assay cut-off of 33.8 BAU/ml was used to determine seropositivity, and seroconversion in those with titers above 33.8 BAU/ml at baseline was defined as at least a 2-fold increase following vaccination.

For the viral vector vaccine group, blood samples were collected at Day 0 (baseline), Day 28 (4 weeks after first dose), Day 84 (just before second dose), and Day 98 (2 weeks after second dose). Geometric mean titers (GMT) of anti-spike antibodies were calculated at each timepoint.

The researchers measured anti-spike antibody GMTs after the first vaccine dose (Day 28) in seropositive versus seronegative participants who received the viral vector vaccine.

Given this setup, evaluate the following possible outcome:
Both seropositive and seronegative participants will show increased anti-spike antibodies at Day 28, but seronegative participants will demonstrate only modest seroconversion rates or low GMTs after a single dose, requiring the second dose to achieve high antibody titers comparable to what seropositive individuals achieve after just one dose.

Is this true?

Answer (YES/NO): NO